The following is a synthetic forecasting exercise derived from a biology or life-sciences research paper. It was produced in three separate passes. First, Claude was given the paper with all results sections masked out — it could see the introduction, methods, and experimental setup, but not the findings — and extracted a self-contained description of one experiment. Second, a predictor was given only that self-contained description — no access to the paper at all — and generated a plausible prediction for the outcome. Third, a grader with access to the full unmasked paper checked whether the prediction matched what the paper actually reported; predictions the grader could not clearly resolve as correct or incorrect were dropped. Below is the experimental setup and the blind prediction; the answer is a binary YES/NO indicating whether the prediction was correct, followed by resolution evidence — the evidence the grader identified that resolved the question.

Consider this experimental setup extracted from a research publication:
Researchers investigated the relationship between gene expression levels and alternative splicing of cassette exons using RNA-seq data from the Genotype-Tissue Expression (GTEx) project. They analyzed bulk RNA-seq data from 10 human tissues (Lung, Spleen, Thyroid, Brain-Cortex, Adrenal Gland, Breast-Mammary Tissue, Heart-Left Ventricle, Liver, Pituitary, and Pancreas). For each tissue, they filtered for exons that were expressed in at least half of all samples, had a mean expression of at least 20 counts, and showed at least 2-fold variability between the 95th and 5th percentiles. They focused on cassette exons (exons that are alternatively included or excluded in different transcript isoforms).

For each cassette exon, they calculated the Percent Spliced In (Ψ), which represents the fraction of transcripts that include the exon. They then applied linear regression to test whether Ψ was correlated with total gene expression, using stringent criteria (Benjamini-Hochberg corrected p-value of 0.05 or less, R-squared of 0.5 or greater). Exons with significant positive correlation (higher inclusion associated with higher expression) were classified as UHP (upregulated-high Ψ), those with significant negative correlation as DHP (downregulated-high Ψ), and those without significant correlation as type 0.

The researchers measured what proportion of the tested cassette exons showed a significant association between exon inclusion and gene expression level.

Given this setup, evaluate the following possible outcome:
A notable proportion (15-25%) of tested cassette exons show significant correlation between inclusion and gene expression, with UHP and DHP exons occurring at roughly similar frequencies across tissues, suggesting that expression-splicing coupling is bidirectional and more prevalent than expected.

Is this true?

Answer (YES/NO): NO